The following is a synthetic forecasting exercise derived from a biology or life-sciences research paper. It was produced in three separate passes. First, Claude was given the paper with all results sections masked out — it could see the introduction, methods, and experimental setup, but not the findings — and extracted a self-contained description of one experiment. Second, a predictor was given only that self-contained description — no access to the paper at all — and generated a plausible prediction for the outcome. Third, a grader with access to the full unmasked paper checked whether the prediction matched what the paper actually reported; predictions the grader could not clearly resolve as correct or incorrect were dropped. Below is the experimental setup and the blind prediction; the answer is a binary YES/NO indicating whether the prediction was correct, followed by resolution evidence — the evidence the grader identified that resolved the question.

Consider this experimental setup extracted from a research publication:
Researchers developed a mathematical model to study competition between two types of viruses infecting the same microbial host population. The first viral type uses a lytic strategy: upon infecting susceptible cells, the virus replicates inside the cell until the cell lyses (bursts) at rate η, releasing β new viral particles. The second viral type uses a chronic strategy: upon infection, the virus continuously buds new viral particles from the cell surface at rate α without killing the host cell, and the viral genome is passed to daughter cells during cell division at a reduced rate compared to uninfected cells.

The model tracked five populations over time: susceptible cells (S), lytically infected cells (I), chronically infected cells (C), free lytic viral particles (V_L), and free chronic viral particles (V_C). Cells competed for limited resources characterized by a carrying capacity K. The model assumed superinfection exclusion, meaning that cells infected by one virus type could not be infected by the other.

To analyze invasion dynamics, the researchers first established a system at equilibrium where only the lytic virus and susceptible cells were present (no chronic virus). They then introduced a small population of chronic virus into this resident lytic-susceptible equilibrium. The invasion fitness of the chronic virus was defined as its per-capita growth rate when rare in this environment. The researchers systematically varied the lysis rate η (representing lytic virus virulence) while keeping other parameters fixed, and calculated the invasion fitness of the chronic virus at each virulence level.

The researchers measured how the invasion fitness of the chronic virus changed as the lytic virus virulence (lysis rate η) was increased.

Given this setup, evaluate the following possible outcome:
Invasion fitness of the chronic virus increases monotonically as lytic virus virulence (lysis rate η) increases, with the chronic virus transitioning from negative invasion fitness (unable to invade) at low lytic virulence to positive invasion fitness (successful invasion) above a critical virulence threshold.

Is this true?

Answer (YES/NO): YES